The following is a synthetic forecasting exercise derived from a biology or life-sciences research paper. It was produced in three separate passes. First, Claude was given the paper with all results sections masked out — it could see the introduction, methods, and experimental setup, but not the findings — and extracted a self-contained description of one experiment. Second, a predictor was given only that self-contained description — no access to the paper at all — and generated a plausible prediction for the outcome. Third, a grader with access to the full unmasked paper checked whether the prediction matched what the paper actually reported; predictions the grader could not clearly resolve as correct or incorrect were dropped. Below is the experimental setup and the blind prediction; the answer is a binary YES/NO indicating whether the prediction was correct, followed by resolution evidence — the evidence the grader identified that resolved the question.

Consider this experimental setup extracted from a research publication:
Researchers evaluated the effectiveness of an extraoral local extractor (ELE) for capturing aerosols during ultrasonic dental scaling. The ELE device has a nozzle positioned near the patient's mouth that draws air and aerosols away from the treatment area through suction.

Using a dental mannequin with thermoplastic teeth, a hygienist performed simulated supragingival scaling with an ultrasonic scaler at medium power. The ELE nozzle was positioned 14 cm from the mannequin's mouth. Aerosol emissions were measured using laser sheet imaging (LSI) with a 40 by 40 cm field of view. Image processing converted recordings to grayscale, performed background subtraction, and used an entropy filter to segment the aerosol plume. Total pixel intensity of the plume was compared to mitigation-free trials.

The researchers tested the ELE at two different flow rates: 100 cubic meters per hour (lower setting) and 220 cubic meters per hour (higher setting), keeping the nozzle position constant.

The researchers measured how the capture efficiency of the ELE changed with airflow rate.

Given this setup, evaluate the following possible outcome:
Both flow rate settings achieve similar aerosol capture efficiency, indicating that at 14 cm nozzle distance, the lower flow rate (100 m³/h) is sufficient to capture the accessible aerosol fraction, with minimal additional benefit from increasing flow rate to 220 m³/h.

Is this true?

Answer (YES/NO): NO